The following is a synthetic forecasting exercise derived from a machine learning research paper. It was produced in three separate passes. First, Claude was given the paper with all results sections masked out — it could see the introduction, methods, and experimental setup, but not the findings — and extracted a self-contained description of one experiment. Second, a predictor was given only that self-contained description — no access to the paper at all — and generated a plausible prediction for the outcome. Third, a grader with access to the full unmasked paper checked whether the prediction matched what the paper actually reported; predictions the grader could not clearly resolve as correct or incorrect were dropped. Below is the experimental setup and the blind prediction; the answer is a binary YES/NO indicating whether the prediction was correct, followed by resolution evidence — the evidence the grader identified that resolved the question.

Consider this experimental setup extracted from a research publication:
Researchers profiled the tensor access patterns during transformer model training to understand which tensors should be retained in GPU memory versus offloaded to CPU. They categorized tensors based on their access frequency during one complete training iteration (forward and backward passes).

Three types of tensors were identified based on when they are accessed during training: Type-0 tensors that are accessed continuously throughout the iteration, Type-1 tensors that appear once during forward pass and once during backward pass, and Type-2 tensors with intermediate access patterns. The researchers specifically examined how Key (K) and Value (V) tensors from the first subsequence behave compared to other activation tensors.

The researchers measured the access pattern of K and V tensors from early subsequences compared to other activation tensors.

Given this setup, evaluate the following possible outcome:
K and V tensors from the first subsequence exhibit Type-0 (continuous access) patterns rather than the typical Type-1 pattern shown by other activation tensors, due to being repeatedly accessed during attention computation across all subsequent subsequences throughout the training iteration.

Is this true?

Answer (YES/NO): YES